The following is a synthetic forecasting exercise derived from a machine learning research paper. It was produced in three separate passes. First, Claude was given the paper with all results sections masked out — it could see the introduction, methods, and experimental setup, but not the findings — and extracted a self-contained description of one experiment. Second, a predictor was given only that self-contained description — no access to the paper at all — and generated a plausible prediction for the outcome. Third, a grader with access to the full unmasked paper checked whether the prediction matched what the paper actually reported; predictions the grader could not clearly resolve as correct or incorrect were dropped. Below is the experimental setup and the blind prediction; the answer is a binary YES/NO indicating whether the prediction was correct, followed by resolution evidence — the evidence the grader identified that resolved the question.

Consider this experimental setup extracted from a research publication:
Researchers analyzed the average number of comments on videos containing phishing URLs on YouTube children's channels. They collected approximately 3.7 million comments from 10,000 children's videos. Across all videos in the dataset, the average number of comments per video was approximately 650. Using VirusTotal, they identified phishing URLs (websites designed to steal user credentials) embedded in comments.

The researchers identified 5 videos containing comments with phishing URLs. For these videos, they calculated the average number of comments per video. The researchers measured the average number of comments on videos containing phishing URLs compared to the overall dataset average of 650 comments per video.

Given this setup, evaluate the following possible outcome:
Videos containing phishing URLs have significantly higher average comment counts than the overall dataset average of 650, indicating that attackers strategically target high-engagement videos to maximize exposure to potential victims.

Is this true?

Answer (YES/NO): YES